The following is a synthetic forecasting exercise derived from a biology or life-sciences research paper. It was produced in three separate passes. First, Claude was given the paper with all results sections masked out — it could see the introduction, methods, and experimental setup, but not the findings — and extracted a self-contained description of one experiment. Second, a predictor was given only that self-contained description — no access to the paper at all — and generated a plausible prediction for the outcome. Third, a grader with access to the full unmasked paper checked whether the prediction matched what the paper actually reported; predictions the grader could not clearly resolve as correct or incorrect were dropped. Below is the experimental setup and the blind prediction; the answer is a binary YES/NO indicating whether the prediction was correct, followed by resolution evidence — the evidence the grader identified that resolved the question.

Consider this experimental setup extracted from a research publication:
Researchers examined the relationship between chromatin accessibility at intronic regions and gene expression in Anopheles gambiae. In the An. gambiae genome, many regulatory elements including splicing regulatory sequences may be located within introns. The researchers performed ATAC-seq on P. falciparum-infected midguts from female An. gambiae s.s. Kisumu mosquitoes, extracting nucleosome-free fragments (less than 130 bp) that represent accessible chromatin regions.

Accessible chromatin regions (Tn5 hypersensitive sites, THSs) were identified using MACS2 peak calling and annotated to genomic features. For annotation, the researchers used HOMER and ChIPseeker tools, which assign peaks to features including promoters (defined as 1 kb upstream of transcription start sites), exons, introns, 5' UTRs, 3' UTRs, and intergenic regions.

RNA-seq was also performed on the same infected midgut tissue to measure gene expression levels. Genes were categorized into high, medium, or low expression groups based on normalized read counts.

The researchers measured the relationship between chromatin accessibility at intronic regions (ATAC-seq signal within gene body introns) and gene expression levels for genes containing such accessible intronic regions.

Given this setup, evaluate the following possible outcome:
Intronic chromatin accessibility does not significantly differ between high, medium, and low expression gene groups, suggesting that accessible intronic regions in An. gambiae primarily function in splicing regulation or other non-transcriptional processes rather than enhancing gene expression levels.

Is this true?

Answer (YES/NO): NO